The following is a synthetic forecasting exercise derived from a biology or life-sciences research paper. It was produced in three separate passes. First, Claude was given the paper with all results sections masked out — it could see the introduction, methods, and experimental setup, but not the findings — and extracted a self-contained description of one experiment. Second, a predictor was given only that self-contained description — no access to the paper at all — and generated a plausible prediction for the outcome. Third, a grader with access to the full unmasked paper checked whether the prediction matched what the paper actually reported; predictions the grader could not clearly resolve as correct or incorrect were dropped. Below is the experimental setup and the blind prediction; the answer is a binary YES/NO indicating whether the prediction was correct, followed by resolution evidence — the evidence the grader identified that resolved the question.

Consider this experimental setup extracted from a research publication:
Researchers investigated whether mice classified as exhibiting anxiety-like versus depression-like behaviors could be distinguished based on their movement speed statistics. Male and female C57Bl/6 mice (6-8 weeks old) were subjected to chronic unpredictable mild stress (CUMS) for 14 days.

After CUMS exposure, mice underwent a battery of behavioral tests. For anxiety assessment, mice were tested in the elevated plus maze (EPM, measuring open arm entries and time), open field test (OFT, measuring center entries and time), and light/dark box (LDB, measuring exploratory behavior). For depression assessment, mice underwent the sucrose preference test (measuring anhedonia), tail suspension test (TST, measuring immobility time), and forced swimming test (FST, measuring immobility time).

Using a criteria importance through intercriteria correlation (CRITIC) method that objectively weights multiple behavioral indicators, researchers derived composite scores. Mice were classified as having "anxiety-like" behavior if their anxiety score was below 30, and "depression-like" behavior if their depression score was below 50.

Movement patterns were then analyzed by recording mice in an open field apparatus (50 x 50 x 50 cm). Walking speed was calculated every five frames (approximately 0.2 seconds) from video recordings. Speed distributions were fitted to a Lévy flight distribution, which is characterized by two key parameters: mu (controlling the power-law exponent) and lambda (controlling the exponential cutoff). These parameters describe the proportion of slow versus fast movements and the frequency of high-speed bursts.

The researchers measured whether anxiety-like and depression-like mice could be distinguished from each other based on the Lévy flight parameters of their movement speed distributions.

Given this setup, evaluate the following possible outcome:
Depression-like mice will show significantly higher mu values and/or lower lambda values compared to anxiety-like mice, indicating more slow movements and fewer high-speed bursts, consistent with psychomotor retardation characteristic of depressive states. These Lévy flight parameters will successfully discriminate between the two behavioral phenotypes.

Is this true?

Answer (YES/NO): NO